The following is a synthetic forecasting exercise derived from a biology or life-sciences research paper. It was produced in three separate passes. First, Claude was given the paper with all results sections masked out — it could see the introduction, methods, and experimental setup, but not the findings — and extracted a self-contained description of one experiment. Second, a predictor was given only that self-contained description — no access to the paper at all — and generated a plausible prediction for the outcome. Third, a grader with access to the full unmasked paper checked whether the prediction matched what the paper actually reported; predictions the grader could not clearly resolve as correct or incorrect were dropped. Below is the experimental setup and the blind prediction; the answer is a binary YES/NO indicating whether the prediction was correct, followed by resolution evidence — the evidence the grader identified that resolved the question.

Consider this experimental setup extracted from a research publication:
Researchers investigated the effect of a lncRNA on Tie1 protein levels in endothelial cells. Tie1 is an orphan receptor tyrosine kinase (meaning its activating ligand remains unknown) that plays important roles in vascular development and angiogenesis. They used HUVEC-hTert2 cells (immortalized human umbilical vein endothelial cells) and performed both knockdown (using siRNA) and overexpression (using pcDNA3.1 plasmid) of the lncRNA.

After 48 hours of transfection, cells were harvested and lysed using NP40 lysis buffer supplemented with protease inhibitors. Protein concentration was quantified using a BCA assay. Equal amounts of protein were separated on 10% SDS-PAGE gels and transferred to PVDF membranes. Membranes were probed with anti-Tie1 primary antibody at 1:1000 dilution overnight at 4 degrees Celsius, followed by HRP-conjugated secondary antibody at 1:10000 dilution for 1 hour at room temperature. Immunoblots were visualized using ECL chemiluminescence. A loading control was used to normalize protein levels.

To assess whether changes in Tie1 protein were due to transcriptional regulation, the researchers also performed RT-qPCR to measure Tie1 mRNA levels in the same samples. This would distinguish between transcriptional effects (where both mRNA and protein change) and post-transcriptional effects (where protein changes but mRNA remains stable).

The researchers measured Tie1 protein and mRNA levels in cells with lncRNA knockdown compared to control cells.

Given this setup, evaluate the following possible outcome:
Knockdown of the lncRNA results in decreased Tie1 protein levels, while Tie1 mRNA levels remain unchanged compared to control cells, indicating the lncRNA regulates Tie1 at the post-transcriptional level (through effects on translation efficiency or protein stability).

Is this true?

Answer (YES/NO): NO